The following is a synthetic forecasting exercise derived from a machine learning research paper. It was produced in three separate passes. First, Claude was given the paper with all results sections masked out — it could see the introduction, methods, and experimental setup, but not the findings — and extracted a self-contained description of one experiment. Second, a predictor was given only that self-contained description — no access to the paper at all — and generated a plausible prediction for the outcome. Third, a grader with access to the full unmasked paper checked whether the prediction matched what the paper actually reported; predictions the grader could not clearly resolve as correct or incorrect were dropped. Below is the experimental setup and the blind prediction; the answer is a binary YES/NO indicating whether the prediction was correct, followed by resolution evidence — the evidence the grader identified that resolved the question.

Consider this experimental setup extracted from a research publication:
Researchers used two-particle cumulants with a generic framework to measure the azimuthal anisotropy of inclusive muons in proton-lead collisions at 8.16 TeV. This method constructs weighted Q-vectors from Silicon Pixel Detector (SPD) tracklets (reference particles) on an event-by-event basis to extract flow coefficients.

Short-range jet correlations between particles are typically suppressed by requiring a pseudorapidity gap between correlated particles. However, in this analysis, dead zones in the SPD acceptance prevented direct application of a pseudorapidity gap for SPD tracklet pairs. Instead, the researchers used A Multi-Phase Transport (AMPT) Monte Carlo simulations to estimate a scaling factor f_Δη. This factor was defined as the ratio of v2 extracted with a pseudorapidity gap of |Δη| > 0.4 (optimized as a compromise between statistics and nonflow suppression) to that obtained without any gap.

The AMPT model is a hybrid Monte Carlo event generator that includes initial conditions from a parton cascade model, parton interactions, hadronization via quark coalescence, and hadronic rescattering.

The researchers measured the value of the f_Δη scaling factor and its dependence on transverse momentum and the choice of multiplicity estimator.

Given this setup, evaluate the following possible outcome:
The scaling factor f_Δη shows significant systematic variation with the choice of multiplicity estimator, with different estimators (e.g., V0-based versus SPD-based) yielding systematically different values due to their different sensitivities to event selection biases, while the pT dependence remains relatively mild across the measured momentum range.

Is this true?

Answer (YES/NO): NO